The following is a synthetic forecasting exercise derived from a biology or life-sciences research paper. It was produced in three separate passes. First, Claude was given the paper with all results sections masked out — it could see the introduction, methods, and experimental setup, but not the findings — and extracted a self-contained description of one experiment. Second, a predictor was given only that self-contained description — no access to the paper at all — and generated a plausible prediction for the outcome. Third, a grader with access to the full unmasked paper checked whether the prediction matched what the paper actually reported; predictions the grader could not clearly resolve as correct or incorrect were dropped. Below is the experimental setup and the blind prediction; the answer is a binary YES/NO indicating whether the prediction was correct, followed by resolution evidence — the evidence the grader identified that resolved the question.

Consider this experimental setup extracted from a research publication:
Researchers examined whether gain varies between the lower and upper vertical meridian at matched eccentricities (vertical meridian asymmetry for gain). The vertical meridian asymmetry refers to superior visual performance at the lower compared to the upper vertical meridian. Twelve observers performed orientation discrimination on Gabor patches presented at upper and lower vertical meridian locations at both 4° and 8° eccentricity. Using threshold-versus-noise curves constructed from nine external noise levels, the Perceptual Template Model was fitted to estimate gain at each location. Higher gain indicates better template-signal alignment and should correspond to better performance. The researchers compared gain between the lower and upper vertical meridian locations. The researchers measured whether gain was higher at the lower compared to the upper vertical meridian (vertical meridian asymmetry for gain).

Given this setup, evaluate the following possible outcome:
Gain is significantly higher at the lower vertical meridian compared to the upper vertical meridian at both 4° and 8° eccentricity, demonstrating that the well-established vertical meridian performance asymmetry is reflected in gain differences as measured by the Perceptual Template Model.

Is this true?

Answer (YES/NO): NO